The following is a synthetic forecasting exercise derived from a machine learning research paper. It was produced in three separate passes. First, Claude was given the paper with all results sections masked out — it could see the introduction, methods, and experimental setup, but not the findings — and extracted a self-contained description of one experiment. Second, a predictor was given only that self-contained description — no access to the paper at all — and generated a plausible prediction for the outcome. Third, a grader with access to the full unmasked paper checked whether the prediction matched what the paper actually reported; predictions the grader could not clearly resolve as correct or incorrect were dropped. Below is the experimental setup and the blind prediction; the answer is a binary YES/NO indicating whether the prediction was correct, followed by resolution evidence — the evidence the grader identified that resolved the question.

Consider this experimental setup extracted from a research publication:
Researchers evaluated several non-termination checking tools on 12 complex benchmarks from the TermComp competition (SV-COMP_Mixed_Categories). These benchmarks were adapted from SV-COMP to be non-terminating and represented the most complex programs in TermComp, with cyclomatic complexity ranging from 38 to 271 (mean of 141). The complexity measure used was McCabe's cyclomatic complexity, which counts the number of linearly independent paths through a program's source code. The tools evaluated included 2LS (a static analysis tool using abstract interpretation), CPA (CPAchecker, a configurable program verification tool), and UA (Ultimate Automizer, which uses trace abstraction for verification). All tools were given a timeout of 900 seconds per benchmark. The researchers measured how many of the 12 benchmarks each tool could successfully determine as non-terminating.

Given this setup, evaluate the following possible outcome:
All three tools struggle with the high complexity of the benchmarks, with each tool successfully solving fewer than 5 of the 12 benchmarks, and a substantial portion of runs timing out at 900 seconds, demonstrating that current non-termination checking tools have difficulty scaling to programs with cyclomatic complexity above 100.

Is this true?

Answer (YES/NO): NO